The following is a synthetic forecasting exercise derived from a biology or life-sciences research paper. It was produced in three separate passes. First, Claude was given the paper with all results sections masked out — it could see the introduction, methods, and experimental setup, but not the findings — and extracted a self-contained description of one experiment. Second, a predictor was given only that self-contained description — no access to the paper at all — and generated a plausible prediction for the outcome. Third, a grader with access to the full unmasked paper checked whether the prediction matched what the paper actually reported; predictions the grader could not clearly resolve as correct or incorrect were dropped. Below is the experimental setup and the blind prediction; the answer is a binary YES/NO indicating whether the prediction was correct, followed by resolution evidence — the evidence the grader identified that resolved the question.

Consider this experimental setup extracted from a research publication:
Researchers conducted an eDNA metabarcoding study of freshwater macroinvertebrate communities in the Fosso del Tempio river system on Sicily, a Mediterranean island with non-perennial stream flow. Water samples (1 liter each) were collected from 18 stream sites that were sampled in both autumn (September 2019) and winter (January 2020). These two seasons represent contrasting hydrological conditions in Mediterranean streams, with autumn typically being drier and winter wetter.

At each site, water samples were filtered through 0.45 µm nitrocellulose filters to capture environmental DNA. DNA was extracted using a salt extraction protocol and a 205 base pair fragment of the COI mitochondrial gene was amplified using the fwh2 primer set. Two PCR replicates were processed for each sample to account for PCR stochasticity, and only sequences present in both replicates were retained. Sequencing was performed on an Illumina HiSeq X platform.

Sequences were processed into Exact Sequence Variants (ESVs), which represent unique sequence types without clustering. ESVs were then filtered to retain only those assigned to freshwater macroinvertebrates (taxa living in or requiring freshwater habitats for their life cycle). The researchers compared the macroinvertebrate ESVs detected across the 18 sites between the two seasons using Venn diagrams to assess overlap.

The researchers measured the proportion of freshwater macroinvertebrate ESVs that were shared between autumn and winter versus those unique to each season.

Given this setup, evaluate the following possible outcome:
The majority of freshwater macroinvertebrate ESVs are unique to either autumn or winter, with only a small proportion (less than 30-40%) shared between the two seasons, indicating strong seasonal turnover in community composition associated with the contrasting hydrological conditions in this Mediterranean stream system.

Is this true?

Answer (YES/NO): YES